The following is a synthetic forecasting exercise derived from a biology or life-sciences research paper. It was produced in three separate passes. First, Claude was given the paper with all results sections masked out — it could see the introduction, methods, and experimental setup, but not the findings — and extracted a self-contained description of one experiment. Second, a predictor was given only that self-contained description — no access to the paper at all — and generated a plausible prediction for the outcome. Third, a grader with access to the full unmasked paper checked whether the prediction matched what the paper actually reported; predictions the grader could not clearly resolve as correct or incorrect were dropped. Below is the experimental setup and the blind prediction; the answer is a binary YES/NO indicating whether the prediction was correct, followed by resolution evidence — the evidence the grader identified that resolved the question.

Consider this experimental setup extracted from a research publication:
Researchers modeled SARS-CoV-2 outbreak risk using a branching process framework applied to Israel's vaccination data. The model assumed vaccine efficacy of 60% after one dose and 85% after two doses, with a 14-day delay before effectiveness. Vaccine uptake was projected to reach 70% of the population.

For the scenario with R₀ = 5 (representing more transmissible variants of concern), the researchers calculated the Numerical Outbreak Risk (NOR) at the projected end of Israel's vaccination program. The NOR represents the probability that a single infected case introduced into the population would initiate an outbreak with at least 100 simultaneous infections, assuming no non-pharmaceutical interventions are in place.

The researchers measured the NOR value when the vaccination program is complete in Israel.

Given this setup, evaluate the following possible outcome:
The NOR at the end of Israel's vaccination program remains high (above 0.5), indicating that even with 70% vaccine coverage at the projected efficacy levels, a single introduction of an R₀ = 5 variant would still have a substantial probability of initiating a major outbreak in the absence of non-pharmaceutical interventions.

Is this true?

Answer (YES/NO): YES